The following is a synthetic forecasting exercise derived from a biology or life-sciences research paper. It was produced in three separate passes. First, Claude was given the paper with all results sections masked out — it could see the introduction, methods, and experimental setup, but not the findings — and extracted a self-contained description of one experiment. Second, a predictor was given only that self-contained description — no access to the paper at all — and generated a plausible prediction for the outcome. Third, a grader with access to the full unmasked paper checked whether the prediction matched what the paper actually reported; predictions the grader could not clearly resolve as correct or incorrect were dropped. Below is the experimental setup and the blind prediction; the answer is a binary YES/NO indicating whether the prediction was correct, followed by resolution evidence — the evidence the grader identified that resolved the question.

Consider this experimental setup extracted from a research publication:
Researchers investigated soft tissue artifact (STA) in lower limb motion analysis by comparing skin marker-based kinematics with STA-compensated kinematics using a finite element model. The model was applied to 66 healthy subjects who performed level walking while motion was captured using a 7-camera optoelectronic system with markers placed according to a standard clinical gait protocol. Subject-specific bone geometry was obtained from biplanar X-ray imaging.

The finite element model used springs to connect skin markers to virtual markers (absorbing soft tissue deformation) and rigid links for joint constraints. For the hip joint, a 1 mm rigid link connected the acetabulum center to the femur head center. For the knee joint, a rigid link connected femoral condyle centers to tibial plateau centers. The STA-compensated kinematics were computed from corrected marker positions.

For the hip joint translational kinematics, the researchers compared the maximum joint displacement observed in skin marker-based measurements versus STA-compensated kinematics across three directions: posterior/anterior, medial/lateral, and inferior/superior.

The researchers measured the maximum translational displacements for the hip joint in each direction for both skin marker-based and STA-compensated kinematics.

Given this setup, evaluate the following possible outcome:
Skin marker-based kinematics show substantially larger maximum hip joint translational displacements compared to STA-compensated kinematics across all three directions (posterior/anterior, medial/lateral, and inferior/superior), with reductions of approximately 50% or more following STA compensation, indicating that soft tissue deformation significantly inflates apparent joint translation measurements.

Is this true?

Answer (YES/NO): YES